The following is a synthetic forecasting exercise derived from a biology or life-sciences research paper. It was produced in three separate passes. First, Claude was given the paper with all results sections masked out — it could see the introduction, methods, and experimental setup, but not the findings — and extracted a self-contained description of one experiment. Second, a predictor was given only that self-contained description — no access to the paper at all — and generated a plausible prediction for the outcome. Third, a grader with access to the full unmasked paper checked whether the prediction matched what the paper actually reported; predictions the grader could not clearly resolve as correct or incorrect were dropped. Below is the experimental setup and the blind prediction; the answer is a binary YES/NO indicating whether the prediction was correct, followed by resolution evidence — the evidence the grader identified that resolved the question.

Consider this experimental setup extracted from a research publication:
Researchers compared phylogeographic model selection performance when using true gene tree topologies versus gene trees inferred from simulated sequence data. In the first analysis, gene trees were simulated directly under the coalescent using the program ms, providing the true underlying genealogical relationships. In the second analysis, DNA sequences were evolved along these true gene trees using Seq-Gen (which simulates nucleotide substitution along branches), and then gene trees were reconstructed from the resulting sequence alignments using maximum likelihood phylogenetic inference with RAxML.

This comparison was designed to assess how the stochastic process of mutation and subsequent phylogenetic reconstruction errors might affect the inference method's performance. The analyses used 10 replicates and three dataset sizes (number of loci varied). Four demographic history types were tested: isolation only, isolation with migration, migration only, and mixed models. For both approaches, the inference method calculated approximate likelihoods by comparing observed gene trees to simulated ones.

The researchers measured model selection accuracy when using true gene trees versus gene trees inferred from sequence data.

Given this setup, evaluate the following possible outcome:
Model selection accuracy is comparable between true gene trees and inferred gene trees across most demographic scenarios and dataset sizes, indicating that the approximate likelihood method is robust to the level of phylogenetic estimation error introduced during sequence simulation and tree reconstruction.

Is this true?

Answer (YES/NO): YES